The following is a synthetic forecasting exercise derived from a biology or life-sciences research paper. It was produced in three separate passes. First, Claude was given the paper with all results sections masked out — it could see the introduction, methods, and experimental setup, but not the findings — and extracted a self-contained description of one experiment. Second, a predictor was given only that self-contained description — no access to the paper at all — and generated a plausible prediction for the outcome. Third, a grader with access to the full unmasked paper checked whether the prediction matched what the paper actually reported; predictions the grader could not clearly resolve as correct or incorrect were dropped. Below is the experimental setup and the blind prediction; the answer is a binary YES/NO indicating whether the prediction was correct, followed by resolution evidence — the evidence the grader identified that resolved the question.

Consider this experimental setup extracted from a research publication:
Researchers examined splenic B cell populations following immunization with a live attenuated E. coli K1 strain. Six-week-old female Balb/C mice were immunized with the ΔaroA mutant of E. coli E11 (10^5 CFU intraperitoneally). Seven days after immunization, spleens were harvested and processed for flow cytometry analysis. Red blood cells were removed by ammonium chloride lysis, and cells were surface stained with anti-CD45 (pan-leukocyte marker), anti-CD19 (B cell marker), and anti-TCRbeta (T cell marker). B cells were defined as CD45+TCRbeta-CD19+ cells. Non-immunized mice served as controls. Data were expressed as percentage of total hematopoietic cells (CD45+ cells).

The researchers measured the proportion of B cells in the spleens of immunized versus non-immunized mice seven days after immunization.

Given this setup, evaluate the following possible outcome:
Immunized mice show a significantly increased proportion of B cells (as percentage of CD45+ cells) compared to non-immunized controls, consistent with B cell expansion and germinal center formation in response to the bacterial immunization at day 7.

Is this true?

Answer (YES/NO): NO